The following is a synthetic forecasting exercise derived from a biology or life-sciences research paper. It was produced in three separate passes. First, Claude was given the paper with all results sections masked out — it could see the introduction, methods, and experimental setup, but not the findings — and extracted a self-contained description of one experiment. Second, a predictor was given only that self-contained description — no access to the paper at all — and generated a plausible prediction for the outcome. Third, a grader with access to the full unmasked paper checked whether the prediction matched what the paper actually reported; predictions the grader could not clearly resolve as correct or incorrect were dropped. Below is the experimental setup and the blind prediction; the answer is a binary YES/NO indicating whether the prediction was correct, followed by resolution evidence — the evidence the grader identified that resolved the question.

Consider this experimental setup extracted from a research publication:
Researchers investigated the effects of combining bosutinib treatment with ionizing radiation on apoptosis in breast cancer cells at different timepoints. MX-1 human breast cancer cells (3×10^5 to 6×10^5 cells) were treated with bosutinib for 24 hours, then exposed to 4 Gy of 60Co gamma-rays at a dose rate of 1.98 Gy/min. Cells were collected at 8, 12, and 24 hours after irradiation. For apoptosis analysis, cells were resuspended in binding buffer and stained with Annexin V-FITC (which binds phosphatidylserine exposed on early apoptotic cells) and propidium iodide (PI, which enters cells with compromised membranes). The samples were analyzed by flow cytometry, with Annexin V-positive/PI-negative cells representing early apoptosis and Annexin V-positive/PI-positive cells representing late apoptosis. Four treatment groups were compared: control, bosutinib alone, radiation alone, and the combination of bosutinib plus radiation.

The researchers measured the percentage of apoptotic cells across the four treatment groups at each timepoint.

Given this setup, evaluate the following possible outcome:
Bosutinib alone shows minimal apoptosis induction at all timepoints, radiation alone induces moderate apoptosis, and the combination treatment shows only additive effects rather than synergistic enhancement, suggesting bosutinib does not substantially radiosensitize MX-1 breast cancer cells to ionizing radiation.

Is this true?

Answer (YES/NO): NO